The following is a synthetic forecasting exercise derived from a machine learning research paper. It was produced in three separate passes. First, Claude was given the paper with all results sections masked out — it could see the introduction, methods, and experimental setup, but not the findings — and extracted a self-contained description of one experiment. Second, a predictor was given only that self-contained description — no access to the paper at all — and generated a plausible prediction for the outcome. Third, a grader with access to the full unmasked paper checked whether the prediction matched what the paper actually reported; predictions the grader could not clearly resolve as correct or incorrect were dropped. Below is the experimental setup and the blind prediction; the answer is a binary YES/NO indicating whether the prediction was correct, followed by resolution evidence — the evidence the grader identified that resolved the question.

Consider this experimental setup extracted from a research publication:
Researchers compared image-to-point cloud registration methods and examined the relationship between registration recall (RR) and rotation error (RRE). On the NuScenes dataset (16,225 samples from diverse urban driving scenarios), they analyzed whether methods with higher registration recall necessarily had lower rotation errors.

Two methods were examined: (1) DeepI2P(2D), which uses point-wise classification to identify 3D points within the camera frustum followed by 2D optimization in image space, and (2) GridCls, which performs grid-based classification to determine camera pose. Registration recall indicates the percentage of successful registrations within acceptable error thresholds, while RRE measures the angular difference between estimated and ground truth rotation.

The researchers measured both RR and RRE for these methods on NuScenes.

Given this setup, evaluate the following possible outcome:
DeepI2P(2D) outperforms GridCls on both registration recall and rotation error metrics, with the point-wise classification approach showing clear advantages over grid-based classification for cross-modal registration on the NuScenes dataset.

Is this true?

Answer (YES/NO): YES